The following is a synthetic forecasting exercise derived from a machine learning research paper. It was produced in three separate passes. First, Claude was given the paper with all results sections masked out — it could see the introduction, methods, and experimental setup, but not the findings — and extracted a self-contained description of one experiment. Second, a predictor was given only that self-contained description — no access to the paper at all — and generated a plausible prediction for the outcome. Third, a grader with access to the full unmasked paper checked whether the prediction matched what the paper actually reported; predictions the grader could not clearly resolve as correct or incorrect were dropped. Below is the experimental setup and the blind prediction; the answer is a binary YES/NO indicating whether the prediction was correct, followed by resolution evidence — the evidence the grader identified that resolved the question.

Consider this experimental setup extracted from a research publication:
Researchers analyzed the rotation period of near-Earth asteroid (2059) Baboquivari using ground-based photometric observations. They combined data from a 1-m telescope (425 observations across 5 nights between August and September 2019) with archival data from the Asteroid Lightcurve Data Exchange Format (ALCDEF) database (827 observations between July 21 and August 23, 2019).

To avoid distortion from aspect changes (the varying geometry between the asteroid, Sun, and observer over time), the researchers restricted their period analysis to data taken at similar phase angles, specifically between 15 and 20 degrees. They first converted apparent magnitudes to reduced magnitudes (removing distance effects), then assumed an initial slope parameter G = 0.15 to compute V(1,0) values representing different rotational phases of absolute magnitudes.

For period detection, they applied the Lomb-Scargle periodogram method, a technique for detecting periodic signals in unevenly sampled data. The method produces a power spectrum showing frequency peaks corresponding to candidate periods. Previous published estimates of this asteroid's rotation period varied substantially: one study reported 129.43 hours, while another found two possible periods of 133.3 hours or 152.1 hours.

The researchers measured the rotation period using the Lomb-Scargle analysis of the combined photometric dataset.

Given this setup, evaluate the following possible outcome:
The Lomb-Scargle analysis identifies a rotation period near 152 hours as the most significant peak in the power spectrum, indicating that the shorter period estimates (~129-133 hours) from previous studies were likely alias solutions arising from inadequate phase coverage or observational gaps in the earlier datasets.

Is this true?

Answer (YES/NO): NO